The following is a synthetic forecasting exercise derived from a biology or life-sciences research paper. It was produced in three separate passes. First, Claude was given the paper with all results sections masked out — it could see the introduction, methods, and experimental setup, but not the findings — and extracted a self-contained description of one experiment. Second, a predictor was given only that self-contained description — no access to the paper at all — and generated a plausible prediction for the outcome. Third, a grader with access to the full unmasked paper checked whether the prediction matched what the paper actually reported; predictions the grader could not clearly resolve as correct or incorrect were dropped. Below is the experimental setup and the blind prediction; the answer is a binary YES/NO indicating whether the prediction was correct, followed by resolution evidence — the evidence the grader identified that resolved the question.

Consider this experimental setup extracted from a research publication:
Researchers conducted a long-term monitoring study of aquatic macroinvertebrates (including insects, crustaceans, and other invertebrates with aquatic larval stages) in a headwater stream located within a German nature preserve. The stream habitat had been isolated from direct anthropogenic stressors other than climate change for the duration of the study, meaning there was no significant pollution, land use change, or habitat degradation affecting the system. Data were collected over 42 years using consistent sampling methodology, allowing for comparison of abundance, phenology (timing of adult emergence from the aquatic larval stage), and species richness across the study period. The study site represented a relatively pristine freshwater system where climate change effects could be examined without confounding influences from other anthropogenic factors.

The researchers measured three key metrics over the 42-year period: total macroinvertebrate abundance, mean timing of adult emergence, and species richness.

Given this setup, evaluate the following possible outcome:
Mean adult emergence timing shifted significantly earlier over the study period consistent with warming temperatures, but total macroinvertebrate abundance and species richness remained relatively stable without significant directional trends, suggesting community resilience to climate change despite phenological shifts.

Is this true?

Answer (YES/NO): NO